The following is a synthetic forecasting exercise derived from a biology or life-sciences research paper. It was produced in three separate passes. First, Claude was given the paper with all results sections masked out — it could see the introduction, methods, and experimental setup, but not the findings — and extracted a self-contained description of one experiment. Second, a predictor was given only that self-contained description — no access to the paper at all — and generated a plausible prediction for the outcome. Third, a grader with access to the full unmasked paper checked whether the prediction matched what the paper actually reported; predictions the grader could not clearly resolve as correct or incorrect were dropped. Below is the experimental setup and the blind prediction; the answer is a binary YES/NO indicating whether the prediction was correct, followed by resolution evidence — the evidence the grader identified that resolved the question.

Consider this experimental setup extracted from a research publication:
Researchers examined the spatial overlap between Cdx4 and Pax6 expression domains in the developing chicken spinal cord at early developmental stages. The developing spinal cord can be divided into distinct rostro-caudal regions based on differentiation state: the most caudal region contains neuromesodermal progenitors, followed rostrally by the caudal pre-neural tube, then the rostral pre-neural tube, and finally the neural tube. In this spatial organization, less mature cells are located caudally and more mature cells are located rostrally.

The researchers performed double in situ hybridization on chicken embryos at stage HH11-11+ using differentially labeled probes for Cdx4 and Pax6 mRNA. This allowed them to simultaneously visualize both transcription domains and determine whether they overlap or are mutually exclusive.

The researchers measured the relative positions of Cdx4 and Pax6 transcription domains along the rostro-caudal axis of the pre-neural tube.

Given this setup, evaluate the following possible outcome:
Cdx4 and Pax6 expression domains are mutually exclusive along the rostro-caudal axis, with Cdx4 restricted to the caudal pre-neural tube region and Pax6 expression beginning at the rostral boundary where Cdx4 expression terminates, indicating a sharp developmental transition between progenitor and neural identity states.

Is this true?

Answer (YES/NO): NO